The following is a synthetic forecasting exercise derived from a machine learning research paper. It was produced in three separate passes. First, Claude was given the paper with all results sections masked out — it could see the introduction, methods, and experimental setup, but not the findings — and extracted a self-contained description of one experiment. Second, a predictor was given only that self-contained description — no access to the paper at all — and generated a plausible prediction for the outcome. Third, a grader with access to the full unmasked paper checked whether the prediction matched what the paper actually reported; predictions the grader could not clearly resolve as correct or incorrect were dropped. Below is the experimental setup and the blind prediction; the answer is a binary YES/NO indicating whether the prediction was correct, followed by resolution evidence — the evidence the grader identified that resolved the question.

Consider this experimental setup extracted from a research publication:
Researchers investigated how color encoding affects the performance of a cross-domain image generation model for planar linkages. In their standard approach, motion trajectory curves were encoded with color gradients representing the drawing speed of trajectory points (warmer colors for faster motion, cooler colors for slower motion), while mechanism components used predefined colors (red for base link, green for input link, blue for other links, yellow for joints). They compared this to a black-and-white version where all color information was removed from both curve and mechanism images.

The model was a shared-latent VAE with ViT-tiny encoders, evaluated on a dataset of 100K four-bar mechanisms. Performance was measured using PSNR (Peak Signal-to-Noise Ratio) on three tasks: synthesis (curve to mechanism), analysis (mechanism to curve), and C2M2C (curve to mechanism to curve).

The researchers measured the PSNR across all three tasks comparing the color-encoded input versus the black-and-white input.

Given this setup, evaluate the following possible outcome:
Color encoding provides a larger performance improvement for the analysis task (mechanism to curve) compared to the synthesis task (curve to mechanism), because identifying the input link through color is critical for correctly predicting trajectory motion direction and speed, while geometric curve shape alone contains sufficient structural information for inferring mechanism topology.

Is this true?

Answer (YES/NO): YES